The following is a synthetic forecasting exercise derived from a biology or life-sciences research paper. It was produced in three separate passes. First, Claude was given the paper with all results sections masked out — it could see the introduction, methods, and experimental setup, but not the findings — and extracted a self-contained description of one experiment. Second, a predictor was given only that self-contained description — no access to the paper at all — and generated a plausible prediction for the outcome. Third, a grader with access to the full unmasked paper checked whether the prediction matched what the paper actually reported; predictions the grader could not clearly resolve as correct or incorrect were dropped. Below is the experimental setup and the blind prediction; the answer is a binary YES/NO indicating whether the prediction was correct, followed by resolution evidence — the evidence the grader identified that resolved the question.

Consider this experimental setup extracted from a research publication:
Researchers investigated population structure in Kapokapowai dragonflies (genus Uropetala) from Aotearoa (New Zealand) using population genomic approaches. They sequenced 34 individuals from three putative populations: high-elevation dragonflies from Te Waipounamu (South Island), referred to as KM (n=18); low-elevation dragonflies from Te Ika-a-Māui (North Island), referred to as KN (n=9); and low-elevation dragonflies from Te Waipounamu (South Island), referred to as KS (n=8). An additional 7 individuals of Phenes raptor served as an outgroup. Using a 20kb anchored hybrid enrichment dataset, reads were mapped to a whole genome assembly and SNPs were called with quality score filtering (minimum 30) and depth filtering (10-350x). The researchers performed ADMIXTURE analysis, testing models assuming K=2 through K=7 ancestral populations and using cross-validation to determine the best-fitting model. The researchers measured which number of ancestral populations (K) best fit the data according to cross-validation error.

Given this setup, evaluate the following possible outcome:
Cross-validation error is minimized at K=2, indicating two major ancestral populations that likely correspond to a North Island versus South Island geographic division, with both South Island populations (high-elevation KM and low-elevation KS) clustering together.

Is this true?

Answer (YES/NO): NO